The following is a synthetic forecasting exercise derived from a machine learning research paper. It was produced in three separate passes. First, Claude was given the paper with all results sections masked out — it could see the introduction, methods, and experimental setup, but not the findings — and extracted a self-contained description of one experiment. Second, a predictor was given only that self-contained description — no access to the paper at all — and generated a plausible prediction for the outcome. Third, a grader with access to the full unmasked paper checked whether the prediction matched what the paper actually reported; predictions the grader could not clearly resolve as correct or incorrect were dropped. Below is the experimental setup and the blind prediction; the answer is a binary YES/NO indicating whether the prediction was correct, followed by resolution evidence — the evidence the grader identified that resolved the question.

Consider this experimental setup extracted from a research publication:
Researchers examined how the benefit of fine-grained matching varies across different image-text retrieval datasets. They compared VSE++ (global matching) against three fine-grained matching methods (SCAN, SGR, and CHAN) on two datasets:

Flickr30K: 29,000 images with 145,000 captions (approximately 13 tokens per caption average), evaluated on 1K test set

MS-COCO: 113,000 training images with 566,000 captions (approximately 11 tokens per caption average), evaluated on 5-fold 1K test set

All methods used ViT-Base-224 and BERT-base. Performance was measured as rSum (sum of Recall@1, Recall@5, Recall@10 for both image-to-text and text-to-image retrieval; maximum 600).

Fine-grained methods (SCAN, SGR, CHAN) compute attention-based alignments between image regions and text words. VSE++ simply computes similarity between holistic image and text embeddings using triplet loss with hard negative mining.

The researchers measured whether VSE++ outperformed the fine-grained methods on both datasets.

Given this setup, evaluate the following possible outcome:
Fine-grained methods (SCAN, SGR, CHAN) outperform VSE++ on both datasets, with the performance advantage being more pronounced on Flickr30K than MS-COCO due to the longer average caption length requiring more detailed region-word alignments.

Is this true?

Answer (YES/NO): NO